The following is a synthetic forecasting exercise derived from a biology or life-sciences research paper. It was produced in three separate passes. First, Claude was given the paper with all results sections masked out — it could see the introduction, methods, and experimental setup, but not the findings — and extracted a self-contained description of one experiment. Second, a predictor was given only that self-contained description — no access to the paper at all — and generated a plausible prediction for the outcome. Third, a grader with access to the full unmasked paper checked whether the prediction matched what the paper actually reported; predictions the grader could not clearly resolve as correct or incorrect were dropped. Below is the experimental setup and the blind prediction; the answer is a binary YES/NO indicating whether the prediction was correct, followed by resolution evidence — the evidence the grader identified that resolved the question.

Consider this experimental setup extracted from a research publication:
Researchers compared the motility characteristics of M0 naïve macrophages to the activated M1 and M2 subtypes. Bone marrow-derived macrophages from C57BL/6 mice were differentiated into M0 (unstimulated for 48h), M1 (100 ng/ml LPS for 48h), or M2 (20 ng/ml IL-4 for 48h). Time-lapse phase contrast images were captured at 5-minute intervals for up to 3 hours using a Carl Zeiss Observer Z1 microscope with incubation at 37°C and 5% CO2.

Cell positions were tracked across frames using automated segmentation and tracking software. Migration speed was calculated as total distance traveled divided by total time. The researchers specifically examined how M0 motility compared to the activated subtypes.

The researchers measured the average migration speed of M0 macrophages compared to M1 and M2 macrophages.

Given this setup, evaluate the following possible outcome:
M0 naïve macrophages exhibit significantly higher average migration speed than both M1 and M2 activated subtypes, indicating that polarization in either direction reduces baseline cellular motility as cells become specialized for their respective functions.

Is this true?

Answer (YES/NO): NO